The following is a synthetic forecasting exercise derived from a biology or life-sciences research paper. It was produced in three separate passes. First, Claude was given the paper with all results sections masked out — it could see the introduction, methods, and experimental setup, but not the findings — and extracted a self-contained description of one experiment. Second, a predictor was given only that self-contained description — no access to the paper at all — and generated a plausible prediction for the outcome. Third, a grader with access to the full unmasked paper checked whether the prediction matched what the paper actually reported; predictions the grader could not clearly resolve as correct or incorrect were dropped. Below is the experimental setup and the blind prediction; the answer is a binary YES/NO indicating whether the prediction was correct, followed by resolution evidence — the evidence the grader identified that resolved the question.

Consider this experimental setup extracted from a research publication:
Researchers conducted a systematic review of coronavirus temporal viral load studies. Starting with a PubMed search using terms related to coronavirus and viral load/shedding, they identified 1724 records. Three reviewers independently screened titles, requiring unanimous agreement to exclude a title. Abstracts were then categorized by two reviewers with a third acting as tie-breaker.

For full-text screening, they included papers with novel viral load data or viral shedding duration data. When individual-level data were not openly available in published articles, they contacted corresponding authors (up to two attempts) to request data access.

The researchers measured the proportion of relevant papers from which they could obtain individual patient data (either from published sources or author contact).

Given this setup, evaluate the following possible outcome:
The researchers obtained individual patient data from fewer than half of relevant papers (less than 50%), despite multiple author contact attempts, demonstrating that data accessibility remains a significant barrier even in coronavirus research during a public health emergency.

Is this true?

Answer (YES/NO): NO